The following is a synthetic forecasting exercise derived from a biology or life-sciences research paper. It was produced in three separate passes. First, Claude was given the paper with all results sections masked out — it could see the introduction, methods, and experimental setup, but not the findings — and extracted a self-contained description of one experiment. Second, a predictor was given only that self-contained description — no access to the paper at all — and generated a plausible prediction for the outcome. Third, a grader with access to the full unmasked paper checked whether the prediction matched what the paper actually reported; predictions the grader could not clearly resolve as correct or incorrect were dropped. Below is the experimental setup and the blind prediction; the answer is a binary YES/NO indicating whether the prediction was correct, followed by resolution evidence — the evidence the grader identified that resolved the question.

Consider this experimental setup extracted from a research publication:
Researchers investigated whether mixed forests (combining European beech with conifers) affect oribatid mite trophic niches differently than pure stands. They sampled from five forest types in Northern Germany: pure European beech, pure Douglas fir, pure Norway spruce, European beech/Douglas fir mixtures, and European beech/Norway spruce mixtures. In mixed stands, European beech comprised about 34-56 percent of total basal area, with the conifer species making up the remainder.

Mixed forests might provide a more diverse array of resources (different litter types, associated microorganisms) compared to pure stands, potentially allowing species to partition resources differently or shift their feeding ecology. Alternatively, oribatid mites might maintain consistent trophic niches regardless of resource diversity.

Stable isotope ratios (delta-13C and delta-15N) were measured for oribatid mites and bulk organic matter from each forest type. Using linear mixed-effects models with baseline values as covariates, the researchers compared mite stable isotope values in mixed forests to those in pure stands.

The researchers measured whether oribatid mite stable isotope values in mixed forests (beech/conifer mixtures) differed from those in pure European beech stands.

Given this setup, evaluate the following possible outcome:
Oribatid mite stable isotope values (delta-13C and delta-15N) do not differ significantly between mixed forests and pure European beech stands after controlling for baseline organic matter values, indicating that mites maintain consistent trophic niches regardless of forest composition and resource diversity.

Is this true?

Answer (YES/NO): YES